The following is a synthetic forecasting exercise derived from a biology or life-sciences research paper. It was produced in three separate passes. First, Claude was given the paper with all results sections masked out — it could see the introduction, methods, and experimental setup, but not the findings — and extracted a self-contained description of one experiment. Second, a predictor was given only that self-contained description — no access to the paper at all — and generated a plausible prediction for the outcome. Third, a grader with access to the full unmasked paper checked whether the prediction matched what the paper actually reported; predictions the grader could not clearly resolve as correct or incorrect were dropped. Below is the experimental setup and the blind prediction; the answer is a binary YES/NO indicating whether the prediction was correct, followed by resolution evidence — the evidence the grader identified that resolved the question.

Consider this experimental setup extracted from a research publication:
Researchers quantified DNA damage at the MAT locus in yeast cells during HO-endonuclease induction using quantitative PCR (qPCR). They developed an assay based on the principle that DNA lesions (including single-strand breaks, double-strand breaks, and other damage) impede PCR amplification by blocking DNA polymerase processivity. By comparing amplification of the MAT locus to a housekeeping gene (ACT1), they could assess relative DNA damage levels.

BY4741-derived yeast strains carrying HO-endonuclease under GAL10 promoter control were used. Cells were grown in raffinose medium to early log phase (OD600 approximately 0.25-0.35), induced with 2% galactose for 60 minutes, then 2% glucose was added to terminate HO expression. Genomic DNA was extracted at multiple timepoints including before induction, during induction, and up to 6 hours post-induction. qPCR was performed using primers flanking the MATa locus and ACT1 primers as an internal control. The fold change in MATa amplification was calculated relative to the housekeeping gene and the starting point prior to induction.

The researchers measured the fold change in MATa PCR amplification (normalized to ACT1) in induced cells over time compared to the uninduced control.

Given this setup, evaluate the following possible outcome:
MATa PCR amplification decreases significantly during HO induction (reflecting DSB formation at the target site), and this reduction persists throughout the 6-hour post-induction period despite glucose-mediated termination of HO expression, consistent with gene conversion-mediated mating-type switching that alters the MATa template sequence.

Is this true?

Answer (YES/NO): NO